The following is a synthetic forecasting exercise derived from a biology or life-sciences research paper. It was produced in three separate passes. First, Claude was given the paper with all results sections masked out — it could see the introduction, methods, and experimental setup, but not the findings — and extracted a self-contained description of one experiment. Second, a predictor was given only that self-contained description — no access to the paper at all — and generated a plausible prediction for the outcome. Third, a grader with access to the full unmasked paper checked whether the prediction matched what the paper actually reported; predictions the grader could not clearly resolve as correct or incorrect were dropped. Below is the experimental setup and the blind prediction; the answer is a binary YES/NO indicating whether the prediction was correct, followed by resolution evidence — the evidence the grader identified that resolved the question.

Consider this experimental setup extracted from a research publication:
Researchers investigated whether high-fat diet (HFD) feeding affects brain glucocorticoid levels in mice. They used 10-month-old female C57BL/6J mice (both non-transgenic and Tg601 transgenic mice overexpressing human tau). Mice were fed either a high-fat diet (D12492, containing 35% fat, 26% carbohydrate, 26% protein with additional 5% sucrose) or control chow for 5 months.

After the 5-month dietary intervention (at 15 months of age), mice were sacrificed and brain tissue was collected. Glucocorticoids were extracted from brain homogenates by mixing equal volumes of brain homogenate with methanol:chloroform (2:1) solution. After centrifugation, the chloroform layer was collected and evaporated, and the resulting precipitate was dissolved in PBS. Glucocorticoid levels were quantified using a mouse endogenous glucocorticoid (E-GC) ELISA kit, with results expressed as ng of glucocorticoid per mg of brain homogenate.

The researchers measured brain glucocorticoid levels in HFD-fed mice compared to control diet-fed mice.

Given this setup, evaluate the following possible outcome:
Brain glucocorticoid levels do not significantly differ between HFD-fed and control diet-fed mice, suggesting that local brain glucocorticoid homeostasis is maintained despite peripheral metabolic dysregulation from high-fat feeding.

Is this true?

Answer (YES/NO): NO